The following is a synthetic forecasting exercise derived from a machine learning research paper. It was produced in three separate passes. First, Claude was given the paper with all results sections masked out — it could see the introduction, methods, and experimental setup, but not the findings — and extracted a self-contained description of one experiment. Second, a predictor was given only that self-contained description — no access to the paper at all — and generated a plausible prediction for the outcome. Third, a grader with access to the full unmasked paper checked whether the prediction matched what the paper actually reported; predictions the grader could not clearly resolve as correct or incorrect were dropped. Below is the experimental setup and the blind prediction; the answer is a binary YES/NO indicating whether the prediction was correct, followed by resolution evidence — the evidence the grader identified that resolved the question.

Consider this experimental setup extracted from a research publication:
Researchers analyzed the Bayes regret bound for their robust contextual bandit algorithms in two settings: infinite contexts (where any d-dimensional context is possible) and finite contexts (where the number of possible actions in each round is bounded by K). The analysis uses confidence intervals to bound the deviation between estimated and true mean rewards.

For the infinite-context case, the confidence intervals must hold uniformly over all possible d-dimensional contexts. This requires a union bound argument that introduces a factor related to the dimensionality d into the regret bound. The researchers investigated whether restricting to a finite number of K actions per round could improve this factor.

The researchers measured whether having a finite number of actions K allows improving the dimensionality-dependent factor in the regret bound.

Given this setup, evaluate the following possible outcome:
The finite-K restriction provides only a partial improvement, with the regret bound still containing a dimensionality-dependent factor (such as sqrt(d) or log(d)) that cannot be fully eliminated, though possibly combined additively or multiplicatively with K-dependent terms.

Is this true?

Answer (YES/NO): NO